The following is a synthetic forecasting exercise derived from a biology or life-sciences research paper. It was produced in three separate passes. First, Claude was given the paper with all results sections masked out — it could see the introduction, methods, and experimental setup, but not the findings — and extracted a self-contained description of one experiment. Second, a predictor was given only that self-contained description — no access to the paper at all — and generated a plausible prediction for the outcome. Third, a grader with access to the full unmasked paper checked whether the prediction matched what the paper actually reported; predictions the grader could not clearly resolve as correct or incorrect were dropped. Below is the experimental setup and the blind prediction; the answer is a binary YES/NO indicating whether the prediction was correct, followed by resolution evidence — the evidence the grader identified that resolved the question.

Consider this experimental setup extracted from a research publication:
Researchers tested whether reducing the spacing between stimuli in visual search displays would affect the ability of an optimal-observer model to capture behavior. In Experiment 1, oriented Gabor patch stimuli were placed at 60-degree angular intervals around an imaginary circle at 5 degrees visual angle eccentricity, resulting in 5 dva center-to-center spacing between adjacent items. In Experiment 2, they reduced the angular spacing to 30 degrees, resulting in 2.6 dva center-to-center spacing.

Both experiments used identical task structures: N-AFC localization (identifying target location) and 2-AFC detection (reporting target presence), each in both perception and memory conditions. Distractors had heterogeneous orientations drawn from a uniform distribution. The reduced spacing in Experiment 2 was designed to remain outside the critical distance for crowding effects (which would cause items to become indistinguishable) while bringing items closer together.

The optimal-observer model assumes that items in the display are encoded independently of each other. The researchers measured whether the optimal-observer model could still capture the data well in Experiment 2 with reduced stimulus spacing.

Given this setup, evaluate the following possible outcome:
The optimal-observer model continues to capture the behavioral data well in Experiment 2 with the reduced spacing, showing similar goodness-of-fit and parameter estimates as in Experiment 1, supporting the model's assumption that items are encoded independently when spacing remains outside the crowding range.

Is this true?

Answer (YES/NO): YES